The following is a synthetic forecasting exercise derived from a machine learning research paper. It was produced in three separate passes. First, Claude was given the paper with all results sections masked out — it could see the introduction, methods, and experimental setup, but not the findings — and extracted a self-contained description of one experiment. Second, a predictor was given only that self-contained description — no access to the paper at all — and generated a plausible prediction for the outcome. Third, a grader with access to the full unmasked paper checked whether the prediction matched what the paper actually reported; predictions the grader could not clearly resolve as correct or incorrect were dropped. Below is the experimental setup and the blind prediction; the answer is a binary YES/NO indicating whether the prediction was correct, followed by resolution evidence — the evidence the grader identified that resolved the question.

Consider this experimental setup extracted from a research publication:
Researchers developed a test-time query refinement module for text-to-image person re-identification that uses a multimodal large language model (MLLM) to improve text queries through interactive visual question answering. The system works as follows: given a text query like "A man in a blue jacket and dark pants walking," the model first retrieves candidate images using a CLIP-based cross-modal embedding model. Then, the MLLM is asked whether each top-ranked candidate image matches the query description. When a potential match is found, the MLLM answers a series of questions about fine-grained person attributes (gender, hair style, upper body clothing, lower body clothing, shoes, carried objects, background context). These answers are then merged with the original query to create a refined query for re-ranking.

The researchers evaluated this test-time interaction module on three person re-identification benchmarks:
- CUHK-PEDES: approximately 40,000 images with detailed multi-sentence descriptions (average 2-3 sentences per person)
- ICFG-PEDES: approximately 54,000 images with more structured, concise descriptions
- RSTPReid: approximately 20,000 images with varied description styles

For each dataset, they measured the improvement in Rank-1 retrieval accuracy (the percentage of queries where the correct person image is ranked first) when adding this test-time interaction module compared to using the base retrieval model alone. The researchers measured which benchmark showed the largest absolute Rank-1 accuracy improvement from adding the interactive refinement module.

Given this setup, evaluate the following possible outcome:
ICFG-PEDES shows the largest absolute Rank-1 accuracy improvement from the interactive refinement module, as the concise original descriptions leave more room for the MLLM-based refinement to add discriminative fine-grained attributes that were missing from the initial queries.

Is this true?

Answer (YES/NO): NO